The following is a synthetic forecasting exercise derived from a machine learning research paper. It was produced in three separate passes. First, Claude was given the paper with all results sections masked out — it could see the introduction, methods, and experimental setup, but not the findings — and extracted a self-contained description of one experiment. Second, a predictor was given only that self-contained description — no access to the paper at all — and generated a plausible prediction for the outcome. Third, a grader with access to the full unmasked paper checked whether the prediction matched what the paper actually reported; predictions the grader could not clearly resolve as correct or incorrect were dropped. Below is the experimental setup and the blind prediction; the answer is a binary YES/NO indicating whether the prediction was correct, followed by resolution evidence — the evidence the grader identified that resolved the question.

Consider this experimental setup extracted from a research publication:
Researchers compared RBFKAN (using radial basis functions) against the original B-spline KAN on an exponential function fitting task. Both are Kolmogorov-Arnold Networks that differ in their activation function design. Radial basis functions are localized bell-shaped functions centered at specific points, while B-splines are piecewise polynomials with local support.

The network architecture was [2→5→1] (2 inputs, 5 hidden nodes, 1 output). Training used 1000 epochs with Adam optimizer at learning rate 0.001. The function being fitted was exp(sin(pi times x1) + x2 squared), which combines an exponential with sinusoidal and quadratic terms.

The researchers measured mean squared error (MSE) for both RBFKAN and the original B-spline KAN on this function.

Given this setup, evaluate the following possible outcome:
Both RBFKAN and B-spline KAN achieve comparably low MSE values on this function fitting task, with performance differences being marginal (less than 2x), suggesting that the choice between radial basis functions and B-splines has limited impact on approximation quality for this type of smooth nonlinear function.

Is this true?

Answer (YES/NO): NO